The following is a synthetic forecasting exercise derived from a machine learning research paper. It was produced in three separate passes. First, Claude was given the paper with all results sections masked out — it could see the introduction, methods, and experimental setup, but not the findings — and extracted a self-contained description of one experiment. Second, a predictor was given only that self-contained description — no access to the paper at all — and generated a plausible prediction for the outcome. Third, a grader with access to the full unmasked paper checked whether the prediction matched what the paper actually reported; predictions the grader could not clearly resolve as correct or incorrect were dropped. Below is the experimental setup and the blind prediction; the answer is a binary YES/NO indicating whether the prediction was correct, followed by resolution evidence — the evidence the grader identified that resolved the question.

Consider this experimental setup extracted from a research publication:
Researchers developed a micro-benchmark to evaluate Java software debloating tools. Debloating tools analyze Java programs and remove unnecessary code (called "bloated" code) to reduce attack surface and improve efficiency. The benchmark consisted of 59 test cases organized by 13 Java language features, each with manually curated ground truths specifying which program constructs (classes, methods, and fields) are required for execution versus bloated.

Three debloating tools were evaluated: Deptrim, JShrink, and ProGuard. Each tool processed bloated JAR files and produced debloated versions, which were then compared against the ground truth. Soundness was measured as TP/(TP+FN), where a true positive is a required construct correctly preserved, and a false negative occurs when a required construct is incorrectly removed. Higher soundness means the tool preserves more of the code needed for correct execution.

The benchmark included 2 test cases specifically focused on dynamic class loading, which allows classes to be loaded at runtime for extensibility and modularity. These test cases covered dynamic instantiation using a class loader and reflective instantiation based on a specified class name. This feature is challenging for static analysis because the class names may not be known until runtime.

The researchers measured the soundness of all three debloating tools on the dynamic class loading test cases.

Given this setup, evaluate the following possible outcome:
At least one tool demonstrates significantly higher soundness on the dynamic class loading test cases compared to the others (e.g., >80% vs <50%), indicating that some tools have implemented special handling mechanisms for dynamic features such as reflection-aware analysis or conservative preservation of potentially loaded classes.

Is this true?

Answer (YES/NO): NO